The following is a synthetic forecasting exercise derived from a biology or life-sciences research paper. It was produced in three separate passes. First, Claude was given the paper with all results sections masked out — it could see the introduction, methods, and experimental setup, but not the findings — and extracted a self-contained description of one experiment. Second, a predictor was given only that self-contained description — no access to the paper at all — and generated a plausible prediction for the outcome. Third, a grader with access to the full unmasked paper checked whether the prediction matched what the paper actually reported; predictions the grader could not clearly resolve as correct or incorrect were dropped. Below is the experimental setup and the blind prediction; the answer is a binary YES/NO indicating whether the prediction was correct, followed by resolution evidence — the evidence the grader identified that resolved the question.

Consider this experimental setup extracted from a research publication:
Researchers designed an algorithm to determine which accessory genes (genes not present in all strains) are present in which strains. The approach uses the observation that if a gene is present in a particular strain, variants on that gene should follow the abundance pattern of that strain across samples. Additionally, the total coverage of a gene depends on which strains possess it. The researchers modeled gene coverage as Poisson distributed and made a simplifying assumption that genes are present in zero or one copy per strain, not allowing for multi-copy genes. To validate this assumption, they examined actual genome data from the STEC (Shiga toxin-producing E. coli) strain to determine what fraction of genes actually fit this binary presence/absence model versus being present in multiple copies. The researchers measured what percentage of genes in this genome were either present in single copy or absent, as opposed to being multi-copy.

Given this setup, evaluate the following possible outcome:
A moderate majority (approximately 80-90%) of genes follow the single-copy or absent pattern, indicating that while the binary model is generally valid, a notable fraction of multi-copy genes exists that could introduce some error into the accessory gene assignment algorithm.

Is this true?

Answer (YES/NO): NO